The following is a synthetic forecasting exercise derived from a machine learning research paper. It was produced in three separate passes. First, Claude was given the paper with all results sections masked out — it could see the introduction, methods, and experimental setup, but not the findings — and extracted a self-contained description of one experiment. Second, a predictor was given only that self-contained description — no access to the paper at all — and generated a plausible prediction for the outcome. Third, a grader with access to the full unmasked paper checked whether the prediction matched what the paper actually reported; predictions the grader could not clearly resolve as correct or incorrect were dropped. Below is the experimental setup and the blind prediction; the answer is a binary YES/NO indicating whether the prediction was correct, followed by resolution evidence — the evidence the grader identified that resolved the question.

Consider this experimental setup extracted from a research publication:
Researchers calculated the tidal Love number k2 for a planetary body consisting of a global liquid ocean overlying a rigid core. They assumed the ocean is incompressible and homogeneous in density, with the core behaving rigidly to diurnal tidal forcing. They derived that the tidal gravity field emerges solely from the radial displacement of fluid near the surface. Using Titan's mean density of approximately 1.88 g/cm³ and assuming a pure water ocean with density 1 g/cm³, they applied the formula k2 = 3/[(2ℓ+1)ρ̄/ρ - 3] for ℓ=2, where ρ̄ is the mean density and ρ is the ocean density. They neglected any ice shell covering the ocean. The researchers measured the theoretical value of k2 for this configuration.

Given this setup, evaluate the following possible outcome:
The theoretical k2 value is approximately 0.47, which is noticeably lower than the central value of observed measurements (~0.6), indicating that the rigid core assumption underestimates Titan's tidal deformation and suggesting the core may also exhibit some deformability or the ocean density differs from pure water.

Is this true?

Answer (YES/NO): YES